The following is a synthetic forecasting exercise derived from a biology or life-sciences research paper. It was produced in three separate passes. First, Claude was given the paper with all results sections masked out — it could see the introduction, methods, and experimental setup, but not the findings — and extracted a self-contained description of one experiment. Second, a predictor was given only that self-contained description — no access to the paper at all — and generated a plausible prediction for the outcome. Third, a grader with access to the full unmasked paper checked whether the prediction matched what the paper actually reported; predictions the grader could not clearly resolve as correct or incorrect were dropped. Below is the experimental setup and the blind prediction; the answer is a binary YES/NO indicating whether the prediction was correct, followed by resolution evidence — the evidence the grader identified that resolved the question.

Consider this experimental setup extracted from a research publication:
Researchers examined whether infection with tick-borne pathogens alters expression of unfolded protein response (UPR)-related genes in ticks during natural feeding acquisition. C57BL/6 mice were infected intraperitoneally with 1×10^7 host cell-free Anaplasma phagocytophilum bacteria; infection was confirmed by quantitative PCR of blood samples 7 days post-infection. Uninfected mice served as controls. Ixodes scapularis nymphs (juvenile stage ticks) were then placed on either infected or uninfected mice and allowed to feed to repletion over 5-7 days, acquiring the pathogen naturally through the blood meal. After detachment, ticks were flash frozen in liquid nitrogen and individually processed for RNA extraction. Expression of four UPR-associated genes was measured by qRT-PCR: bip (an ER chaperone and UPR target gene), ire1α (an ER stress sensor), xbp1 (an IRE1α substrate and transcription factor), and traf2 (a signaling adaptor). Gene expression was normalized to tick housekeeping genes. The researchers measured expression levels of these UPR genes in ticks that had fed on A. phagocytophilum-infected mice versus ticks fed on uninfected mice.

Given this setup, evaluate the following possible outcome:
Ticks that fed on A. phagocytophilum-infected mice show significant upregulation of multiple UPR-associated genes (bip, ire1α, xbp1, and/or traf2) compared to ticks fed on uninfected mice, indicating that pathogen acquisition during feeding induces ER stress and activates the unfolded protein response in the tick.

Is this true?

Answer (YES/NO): YES